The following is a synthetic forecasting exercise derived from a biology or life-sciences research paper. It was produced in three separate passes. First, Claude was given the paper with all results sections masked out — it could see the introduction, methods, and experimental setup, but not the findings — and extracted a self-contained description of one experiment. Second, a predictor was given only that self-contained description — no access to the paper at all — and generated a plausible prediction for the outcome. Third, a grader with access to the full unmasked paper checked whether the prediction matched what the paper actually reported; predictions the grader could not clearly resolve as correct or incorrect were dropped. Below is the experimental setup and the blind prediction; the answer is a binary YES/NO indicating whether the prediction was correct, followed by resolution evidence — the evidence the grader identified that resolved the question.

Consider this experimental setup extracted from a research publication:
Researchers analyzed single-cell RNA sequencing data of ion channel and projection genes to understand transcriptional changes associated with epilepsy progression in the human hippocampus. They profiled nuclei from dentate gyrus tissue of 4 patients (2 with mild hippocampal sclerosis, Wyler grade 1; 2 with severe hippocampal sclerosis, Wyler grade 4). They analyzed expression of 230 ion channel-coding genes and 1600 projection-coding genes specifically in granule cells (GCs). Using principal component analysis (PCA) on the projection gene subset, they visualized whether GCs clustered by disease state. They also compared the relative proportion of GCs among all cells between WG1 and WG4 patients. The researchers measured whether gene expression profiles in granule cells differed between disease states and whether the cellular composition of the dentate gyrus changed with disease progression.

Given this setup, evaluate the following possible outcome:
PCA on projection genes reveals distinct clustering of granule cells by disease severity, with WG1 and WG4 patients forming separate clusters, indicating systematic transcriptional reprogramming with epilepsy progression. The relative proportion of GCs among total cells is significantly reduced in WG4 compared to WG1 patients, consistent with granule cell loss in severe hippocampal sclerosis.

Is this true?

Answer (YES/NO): YES